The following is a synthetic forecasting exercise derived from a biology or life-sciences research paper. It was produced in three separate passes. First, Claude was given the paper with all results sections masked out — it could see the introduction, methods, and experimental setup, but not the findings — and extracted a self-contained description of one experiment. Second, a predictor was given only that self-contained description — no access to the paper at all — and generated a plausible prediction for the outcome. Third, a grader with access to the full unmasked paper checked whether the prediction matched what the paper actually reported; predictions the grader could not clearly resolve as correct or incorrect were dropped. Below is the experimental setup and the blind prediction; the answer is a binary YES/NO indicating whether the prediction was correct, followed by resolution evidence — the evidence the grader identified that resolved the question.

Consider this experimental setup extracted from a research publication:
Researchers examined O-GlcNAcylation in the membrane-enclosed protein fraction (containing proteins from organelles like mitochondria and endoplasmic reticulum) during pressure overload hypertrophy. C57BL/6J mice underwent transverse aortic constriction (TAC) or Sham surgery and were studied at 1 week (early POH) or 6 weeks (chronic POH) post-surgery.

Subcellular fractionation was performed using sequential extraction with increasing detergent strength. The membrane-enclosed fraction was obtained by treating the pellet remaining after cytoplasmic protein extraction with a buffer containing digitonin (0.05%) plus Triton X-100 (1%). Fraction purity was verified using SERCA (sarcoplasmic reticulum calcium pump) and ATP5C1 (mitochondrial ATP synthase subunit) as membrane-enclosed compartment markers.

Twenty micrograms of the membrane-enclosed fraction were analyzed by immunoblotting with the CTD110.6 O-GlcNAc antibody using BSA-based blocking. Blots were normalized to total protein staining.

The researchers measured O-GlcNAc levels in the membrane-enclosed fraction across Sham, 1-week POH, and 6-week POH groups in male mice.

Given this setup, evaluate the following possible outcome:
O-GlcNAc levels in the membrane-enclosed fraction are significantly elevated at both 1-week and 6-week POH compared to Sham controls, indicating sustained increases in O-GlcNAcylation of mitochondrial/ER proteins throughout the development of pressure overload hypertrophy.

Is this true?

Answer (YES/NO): NO